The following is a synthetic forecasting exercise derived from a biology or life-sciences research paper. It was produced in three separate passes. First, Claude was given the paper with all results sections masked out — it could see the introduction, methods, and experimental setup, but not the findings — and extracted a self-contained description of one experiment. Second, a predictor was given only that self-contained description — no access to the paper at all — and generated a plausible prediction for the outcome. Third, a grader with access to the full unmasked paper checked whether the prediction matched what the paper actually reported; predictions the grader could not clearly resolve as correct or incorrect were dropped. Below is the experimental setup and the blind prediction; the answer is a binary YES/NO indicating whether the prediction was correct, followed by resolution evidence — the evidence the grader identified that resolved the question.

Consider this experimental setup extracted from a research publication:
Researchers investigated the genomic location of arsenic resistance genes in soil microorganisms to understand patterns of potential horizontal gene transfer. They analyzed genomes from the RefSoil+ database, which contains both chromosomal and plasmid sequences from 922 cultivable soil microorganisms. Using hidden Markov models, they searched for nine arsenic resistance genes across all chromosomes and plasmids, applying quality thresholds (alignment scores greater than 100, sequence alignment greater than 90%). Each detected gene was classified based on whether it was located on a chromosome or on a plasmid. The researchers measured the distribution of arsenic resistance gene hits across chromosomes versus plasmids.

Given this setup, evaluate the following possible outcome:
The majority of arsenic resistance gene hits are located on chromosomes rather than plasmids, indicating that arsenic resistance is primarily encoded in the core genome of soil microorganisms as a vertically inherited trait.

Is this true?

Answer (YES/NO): YES